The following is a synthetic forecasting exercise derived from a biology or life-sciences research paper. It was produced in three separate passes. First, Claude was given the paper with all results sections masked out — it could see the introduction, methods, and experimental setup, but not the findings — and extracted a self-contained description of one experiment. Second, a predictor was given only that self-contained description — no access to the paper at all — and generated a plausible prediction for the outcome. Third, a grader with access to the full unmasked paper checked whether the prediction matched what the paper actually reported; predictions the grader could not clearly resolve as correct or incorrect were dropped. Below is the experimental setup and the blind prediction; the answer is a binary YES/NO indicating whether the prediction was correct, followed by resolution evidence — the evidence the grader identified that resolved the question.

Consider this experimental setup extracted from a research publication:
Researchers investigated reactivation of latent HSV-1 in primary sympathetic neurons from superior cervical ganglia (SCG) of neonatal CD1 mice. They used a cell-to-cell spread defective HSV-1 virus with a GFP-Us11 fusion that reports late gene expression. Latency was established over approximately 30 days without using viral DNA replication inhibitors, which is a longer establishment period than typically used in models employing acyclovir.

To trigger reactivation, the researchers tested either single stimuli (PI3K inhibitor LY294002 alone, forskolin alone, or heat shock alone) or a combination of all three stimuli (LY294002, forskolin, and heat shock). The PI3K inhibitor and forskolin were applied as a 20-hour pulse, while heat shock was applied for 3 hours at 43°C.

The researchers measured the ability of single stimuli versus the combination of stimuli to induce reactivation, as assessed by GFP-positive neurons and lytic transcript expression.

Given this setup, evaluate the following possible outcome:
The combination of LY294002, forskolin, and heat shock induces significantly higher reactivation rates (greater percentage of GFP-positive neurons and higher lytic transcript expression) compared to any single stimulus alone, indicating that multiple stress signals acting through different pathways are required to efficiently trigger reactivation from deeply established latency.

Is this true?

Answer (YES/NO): YES